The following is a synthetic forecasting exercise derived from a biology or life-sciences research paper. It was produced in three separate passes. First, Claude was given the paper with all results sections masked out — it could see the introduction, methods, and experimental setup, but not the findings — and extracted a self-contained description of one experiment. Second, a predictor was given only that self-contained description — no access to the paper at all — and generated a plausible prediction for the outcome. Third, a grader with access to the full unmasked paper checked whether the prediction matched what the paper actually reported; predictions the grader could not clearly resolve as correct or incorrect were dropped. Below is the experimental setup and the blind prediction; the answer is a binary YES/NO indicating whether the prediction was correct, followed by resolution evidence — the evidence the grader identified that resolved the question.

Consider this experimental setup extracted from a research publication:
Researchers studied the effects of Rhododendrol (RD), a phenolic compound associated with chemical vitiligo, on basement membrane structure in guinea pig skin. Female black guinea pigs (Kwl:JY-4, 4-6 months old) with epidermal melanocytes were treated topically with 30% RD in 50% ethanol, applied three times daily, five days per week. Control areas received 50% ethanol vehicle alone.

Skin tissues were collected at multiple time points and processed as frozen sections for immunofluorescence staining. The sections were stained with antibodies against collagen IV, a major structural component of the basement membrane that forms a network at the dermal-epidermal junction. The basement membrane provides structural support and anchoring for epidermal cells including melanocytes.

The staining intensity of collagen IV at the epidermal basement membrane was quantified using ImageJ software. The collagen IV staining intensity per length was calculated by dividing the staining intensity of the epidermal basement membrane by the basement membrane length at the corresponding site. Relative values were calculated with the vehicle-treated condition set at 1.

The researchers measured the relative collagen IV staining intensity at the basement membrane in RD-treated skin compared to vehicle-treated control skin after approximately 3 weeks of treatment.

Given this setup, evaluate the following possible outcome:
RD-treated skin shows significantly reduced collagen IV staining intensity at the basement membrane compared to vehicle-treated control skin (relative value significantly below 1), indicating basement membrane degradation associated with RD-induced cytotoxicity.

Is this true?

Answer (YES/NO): YES